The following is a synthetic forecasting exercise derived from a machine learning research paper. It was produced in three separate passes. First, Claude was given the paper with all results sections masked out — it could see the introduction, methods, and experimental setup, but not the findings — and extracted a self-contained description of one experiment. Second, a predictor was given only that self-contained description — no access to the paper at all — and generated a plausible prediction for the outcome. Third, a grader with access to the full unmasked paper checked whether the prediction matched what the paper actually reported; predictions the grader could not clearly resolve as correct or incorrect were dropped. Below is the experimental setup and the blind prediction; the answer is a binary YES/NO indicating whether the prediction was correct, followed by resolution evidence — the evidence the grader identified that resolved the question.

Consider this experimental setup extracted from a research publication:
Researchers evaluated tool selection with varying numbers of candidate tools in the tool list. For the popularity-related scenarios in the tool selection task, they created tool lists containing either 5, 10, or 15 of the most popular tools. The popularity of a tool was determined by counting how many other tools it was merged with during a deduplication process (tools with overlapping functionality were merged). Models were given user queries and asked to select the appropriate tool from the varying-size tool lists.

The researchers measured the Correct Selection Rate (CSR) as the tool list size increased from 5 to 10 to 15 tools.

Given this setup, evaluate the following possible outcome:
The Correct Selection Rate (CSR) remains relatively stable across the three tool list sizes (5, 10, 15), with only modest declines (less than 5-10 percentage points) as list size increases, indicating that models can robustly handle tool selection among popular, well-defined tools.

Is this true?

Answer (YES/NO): NO